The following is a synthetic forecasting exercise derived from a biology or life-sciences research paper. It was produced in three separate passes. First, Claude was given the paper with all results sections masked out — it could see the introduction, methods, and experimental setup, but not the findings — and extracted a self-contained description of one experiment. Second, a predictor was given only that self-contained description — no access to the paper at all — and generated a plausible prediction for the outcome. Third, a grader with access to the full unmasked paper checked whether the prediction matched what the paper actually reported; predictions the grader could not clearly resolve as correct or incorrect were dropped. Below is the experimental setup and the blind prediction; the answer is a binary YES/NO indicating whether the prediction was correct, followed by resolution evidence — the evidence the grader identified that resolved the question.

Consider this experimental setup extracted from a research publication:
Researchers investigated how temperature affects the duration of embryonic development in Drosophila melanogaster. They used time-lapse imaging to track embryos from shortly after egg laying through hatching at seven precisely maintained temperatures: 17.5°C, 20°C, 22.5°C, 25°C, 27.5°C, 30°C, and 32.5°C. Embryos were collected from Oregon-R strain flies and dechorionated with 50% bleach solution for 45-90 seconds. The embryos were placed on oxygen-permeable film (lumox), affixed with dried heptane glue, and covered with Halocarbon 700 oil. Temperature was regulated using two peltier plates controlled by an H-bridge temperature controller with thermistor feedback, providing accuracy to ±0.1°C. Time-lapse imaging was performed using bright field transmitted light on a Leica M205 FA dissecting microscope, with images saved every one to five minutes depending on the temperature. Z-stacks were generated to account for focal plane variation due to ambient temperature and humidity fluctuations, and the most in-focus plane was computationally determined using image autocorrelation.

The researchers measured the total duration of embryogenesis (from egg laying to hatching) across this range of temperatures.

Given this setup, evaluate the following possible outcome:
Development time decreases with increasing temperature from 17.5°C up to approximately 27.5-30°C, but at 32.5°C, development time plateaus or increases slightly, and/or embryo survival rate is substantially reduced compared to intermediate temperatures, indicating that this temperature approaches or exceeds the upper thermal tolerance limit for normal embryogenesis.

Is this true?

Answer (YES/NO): YES